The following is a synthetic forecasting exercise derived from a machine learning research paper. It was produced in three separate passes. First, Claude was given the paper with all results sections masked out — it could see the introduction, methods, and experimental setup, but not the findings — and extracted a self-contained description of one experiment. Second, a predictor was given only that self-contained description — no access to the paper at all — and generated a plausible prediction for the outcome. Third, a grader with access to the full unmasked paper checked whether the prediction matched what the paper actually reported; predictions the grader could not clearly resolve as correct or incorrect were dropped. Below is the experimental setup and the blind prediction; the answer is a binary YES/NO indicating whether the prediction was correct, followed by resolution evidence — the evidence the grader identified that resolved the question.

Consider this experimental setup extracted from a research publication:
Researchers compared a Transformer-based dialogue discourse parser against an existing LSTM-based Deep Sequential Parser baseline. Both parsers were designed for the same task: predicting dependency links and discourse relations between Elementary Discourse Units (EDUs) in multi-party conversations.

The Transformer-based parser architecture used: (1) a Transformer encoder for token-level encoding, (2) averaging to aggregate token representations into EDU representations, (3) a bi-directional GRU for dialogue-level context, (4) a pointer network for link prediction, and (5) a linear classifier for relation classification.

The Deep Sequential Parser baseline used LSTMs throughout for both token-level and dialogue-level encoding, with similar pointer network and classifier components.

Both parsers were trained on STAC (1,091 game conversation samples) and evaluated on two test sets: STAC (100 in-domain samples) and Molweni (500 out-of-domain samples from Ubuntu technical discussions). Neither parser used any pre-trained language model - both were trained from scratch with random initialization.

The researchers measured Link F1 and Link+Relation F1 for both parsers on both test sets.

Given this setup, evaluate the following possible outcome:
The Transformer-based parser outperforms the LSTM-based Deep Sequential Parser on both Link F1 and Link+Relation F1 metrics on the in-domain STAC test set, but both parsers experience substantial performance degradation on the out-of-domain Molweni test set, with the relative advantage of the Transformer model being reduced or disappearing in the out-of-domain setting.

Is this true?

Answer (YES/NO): NO